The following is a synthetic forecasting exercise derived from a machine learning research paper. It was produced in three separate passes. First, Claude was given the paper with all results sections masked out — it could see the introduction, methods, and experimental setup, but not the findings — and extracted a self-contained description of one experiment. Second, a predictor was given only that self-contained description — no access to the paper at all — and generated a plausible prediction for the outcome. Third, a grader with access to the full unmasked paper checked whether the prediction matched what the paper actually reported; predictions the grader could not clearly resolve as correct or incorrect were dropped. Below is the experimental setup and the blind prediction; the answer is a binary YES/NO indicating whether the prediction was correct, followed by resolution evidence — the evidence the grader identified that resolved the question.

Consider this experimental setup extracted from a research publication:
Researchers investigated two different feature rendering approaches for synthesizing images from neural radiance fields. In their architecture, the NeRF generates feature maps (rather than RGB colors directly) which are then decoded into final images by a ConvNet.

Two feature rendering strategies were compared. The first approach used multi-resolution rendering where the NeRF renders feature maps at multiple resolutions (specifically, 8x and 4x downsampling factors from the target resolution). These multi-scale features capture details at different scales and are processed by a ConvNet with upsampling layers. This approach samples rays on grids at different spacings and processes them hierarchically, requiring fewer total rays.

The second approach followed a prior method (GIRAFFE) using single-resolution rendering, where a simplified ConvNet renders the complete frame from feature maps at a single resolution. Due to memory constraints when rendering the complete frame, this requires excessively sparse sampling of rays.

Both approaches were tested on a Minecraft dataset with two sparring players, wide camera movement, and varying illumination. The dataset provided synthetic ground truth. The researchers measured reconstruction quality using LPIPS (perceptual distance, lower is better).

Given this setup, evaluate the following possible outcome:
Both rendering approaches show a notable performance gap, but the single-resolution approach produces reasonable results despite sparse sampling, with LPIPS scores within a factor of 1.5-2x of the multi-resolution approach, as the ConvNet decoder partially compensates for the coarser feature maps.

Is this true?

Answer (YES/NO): NO